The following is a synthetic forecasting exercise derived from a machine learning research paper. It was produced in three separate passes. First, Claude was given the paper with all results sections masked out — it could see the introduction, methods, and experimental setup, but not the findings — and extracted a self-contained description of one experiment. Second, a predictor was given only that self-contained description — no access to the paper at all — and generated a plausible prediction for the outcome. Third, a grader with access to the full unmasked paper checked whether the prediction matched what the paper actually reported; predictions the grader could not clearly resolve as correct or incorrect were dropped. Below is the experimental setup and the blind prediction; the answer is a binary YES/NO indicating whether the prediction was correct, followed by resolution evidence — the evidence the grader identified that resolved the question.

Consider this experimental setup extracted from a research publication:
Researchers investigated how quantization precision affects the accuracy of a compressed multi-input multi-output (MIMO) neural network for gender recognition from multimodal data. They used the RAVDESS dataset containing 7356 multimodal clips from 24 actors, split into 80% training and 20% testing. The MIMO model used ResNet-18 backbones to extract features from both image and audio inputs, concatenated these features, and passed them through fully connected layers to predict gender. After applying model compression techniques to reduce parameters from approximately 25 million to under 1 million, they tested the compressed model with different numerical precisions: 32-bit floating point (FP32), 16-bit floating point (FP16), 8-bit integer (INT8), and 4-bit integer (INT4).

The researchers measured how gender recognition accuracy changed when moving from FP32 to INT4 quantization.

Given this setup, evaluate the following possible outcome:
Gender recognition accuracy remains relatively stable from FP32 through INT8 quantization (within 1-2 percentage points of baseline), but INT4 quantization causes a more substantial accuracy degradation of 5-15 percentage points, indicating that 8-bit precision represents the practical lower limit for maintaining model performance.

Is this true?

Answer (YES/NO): NO